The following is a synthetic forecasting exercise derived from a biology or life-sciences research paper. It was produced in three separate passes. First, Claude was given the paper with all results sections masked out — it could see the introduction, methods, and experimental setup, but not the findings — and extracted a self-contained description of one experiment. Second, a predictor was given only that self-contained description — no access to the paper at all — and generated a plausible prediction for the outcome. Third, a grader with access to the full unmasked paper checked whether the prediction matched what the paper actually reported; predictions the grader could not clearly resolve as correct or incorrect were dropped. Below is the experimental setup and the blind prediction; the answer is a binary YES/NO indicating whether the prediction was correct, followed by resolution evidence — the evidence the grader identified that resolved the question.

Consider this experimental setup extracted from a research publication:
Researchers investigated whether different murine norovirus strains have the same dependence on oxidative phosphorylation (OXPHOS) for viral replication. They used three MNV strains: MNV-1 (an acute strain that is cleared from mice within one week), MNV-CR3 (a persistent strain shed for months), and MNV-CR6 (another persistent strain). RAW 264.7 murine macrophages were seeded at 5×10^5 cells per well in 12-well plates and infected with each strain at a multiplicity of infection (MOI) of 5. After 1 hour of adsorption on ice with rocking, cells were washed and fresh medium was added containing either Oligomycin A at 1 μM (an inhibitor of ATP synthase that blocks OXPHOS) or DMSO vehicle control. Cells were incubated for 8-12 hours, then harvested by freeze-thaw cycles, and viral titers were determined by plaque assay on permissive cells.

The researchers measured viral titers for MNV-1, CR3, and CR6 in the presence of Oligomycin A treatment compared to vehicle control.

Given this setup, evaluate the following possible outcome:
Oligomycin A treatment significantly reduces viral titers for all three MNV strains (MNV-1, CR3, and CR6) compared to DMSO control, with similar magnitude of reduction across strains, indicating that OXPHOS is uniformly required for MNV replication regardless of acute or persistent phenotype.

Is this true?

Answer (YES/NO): NO